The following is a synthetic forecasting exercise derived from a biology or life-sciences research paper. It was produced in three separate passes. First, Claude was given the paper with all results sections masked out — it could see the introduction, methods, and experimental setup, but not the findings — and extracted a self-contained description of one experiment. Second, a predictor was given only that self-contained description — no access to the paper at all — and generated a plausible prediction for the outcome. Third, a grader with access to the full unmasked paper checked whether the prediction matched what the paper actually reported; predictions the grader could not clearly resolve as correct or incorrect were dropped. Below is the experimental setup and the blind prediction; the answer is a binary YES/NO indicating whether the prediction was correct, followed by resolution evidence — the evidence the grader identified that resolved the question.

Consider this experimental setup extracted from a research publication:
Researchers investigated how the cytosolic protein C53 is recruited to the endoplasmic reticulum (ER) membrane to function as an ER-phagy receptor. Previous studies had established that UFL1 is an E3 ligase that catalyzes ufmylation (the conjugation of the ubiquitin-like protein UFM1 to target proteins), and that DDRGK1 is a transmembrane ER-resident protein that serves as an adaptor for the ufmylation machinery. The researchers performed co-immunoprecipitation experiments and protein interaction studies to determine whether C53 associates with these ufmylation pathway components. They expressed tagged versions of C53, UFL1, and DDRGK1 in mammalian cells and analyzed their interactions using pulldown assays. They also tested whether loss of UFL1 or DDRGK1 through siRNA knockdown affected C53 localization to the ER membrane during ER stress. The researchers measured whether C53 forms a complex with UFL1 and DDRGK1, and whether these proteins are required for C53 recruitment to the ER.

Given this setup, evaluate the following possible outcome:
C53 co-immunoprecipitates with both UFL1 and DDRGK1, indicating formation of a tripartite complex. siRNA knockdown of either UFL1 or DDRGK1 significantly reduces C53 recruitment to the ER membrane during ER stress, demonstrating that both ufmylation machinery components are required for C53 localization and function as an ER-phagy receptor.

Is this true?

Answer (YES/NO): YES